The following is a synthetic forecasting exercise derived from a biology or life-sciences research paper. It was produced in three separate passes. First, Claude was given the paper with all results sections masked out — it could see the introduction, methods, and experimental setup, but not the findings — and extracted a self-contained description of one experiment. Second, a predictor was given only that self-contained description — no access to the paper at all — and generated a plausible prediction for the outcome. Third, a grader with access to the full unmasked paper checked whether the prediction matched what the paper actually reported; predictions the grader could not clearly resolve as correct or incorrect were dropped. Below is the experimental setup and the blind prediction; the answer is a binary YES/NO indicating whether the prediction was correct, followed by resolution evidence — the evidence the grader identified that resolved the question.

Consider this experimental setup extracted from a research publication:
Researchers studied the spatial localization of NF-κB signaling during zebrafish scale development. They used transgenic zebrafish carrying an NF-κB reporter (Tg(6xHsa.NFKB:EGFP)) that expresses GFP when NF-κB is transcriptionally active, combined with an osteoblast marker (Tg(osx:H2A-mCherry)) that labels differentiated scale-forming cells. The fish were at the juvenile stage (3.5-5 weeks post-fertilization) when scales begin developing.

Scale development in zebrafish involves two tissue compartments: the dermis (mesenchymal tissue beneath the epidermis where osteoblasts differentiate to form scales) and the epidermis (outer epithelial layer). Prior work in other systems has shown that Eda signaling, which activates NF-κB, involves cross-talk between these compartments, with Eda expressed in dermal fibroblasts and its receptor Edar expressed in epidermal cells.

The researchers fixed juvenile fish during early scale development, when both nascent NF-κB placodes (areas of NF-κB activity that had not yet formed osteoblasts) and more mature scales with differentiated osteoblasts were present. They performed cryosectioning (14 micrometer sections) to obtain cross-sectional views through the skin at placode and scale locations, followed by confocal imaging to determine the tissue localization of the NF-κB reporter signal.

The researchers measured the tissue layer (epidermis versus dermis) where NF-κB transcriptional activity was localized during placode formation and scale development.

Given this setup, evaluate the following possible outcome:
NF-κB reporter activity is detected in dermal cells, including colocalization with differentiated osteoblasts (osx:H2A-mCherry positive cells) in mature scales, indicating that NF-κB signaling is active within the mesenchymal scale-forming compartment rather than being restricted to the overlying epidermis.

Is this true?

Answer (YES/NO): NO